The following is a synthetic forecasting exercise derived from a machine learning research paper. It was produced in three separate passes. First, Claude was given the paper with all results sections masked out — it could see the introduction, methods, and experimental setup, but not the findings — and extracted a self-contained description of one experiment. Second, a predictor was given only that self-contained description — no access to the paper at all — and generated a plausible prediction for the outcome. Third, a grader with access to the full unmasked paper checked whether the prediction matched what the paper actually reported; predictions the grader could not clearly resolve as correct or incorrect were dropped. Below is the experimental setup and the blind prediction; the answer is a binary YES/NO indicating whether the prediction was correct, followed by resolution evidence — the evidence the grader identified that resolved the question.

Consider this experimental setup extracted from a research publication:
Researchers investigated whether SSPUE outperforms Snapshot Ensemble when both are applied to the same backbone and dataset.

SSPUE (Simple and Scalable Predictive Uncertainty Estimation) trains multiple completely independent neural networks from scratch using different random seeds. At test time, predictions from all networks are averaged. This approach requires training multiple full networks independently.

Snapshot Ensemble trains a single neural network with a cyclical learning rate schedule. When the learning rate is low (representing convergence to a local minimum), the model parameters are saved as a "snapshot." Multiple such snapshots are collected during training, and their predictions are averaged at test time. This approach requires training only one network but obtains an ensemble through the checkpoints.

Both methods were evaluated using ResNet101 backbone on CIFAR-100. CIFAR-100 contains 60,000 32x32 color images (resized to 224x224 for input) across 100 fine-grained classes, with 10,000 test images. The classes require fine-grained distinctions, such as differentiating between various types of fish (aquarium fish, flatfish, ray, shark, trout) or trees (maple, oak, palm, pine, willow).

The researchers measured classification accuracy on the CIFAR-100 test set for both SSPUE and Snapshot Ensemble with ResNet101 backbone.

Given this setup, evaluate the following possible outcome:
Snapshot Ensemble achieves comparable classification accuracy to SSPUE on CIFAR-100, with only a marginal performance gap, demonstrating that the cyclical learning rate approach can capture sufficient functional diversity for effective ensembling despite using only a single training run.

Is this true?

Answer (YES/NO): YES